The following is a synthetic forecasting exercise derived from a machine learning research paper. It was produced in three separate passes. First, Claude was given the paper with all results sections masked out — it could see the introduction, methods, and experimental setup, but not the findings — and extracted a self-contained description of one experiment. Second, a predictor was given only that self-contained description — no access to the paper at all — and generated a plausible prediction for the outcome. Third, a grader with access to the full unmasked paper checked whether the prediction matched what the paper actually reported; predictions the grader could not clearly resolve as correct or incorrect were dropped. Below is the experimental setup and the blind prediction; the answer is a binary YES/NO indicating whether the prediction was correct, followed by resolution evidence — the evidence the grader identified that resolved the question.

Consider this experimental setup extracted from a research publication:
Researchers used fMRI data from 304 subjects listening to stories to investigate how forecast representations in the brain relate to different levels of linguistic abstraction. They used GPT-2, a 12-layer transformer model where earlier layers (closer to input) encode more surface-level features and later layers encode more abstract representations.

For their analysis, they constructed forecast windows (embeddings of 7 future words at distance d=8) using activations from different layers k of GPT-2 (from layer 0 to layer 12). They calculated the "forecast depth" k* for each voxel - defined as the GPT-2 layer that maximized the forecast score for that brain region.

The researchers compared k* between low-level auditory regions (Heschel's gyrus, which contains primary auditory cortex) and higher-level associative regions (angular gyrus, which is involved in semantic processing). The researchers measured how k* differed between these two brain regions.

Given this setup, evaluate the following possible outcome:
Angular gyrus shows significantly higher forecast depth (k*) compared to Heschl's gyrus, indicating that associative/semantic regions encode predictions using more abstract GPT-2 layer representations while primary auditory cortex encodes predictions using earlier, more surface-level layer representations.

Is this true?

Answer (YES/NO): YES